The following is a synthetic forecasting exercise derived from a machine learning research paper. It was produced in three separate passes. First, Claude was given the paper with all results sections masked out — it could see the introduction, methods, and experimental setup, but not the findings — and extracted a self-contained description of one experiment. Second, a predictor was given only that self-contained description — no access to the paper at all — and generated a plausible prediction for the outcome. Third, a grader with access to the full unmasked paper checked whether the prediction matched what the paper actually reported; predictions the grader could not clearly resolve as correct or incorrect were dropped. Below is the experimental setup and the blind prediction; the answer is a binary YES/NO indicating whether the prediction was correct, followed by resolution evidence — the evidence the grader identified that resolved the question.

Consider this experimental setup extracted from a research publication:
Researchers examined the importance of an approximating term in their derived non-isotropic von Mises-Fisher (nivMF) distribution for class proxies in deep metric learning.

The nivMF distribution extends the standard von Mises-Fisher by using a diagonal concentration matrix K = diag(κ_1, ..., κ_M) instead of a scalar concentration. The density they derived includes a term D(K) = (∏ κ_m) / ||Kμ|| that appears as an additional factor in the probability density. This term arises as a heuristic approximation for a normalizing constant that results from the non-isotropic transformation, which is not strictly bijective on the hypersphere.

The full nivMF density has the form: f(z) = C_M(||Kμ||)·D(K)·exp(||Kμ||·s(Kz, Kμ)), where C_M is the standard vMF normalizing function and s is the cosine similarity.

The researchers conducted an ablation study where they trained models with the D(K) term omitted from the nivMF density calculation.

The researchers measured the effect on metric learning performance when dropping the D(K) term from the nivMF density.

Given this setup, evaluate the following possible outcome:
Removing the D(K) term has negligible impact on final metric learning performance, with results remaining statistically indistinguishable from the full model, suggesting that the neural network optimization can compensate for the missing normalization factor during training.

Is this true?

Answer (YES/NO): NO